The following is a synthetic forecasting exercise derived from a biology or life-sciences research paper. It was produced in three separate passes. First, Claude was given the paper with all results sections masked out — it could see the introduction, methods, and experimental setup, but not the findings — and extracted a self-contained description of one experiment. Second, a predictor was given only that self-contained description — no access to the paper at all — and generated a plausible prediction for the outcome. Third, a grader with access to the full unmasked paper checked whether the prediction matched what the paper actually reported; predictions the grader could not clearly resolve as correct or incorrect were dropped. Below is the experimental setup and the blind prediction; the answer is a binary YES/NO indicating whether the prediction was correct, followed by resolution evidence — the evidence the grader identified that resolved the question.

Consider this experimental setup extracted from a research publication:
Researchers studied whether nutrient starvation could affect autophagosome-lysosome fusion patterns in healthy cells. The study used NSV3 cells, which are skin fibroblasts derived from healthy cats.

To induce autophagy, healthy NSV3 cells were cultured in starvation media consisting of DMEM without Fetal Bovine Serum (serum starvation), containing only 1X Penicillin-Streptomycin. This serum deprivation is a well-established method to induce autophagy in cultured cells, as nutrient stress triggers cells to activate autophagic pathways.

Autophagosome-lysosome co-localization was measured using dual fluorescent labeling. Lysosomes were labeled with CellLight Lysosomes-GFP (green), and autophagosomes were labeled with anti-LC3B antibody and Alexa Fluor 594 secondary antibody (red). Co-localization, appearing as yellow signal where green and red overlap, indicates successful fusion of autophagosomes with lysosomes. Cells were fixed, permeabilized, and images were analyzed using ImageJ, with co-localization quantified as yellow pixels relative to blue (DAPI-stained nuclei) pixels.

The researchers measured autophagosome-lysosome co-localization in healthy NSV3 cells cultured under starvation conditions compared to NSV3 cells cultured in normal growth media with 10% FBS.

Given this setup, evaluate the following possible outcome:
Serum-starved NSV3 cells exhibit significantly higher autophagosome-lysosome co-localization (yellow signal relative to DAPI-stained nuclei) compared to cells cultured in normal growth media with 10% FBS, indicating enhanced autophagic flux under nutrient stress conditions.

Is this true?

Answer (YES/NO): NO